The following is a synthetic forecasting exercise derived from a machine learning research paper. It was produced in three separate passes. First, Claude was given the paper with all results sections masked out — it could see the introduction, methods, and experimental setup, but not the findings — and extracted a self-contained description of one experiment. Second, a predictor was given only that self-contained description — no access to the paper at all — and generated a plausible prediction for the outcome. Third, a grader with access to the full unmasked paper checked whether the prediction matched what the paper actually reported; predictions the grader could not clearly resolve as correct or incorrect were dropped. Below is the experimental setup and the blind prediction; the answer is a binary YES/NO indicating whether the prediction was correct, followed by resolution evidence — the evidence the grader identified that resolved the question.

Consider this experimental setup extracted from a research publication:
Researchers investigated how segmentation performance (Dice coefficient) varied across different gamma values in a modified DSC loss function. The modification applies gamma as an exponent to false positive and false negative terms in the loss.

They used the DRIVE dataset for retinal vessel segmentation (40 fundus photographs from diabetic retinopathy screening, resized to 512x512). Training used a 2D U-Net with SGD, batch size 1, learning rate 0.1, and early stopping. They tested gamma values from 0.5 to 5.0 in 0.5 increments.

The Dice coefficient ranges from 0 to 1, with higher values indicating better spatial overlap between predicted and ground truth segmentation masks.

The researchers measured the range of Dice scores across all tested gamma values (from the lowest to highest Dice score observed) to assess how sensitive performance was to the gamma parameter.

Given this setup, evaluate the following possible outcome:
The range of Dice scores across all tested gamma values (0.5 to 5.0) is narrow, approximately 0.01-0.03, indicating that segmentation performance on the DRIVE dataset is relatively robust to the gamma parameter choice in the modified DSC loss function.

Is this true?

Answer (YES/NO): YES